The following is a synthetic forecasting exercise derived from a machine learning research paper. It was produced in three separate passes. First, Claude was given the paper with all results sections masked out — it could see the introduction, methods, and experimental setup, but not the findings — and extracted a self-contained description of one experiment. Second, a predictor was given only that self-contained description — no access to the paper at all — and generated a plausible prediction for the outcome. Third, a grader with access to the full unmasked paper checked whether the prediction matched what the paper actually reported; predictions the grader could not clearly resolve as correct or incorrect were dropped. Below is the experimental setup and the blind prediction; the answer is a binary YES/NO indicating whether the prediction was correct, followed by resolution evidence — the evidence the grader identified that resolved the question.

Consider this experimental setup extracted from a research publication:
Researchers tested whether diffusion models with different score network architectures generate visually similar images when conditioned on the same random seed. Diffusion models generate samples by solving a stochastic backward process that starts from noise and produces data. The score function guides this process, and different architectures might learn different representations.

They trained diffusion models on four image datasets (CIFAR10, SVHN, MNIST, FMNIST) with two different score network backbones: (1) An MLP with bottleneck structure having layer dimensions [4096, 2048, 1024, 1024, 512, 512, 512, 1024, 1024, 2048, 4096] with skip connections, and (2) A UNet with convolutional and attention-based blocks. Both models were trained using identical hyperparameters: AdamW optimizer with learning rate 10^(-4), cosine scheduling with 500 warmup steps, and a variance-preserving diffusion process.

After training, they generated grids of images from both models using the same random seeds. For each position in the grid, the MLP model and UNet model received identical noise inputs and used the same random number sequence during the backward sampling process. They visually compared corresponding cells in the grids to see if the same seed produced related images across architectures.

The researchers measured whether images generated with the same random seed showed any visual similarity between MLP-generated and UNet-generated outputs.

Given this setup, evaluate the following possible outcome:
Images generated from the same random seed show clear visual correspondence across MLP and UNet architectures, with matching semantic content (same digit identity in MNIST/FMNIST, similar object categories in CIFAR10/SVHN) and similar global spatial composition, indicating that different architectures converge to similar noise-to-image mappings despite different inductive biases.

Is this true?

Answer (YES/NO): NO